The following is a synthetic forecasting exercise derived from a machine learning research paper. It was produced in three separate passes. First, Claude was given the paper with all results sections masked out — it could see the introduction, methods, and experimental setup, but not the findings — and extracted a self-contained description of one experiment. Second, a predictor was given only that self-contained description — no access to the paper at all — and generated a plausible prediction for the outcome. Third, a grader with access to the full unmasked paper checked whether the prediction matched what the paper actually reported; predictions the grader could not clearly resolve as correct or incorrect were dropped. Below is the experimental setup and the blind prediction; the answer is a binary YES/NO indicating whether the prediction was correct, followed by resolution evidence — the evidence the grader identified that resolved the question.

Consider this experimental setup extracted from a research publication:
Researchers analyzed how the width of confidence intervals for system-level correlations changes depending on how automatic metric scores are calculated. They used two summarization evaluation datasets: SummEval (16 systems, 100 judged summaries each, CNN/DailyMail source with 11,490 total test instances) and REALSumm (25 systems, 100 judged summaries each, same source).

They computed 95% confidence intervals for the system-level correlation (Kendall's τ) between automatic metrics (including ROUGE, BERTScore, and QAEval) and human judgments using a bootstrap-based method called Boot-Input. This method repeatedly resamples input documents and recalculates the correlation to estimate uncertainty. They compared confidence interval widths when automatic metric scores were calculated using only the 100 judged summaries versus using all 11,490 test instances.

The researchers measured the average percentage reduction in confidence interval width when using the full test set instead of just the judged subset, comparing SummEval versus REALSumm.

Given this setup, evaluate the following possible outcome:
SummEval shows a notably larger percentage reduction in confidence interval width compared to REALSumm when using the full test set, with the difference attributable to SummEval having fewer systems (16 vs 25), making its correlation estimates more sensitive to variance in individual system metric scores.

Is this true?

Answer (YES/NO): NO